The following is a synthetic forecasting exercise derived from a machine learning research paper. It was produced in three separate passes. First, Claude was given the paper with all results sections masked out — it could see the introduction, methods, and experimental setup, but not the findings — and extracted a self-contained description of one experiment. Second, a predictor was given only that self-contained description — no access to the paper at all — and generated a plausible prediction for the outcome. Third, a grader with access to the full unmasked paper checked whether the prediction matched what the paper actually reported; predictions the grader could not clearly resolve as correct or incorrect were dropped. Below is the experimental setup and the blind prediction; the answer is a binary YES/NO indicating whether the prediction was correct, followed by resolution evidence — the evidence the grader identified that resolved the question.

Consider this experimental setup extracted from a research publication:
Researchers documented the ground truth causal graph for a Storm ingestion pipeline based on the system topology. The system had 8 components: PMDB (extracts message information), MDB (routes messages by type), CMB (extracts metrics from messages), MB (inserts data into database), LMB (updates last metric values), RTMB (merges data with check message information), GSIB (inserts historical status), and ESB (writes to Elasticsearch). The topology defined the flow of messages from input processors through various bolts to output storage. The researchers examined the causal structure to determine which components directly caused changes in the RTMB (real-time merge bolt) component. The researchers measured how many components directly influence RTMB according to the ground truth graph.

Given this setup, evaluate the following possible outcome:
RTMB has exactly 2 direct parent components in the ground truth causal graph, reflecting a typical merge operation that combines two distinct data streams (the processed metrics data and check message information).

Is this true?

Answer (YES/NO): YES